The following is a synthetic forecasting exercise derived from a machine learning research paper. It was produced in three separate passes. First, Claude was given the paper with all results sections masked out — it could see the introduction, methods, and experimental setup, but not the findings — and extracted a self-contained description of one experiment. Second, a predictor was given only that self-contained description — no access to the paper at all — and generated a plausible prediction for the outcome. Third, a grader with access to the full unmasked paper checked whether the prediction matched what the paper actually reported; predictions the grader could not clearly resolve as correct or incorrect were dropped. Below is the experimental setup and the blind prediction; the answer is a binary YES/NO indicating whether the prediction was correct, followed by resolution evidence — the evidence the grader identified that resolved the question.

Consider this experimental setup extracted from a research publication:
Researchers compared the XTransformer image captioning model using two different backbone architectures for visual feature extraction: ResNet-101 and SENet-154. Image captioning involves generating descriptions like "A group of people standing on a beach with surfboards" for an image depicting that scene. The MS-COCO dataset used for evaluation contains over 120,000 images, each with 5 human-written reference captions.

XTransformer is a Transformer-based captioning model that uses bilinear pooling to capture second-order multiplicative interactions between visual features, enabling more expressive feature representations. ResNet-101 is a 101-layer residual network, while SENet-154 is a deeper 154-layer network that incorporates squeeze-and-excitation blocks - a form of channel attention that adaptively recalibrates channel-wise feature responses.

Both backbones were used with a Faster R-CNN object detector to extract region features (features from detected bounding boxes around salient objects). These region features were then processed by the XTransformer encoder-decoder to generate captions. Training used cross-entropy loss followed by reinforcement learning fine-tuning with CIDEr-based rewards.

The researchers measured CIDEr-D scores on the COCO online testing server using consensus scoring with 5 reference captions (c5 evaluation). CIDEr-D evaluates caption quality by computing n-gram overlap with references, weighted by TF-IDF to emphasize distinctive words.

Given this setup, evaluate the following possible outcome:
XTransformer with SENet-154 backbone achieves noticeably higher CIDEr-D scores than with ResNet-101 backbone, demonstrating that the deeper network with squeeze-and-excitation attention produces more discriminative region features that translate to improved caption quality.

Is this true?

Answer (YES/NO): YES